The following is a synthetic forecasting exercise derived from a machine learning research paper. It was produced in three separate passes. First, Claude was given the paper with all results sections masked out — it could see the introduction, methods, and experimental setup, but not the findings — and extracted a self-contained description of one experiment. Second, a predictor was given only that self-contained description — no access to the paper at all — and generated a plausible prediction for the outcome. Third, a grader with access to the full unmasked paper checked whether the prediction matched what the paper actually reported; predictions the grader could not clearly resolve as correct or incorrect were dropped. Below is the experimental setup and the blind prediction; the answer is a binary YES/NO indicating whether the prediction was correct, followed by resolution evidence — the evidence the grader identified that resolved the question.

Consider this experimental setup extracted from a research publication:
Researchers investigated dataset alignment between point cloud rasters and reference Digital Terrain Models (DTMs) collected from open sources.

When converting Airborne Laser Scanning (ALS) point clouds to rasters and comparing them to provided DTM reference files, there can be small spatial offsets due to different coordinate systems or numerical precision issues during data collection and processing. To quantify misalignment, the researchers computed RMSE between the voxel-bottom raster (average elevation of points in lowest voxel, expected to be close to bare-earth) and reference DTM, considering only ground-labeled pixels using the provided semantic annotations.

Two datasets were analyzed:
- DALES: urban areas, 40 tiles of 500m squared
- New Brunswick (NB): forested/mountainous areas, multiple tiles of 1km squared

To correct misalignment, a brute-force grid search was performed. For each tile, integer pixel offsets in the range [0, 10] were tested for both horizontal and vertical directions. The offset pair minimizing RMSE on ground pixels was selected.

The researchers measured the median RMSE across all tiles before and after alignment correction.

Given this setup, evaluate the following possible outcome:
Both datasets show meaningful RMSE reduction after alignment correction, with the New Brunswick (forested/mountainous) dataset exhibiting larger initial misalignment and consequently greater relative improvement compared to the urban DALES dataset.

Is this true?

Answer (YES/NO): NO